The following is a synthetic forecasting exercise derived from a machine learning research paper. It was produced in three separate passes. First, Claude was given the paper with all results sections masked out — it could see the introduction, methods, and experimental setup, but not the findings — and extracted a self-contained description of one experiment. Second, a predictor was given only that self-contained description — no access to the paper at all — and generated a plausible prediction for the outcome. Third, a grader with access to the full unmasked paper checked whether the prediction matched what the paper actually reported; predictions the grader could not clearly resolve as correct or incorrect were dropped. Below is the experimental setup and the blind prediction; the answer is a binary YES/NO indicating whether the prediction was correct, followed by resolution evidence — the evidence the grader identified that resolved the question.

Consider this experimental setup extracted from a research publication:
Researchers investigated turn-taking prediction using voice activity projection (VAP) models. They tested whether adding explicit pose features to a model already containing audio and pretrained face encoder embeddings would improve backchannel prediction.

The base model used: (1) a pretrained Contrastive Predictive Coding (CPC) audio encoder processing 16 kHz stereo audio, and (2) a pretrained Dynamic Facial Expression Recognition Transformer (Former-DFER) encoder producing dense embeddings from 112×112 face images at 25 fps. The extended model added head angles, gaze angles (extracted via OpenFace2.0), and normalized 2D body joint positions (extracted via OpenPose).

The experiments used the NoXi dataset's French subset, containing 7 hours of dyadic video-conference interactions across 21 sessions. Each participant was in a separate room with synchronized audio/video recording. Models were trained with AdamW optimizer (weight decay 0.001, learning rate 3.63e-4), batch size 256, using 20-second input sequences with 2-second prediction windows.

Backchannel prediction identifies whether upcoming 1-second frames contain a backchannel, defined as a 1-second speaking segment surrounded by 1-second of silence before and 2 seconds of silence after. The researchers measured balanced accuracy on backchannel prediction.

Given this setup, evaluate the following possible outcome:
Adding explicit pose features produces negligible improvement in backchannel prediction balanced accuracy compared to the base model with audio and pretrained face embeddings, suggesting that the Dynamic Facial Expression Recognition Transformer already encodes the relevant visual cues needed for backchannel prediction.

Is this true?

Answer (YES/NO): NO